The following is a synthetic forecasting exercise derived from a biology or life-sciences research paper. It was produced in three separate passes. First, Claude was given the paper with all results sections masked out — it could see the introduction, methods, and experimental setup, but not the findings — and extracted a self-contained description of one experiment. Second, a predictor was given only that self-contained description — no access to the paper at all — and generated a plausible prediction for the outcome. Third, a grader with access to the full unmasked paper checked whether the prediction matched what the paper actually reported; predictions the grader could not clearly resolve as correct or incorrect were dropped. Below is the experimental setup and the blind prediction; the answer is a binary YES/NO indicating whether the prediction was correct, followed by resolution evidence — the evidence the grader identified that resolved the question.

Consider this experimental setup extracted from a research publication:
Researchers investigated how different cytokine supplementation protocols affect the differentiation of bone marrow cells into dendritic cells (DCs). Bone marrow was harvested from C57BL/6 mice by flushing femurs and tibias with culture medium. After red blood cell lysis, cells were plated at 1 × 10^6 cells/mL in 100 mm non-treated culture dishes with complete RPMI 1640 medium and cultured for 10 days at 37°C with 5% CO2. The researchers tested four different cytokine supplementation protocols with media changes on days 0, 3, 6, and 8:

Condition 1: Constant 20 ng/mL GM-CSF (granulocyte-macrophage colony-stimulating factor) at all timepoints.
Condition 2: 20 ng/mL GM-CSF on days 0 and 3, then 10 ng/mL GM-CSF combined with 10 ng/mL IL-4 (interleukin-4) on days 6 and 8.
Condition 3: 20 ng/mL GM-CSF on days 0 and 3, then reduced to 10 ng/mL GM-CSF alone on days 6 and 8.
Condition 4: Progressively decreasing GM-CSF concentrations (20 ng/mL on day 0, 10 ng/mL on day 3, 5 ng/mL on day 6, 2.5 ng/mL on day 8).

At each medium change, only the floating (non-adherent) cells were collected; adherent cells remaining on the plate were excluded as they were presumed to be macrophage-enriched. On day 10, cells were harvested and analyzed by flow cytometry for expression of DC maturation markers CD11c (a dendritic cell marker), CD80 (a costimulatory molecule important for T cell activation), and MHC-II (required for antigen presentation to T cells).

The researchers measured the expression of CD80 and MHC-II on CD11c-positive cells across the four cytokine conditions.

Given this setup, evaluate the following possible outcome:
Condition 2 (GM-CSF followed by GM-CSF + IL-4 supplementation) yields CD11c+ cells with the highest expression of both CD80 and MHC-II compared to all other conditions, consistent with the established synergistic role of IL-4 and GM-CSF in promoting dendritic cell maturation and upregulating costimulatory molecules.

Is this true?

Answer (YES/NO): NO